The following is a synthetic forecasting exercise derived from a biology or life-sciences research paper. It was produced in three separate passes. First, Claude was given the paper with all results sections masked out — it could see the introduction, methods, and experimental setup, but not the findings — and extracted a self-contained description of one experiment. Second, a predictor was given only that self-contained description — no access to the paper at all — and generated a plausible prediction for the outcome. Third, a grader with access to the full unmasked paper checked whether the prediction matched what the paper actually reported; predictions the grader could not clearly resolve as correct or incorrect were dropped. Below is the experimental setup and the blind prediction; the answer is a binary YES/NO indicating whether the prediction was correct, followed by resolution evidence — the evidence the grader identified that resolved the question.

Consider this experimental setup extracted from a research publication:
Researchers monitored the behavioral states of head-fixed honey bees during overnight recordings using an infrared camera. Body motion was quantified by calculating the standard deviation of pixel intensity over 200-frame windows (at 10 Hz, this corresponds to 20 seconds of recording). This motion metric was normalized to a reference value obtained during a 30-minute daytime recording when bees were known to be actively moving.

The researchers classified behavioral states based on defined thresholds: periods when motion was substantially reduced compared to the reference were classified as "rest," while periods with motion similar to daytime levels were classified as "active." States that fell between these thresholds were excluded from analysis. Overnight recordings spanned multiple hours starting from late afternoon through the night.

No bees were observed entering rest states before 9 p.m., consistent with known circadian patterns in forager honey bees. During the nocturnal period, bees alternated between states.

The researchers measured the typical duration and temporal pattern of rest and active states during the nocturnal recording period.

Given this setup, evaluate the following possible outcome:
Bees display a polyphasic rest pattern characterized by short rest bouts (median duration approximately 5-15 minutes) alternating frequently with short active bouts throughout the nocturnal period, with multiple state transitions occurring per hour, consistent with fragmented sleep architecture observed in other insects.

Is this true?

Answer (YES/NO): NO